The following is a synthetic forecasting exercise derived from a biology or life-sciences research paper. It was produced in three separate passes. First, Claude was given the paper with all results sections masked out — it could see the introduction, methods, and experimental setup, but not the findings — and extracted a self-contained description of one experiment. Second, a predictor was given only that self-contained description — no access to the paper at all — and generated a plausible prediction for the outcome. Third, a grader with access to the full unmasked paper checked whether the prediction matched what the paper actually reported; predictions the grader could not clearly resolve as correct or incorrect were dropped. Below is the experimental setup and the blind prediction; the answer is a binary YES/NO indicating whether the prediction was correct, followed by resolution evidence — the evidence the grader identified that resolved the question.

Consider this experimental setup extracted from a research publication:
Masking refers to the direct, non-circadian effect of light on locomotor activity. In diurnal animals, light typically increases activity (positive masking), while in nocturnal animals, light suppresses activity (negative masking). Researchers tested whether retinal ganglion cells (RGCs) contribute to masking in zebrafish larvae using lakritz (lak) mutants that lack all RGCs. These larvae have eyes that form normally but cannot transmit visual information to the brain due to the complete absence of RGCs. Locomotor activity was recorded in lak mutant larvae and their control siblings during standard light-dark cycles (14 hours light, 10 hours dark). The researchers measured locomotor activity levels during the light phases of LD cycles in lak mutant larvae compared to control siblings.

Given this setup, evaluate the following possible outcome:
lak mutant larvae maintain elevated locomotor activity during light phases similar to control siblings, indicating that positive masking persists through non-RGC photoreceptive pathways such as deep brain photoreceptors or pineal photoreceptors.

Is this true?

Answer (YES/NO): NO